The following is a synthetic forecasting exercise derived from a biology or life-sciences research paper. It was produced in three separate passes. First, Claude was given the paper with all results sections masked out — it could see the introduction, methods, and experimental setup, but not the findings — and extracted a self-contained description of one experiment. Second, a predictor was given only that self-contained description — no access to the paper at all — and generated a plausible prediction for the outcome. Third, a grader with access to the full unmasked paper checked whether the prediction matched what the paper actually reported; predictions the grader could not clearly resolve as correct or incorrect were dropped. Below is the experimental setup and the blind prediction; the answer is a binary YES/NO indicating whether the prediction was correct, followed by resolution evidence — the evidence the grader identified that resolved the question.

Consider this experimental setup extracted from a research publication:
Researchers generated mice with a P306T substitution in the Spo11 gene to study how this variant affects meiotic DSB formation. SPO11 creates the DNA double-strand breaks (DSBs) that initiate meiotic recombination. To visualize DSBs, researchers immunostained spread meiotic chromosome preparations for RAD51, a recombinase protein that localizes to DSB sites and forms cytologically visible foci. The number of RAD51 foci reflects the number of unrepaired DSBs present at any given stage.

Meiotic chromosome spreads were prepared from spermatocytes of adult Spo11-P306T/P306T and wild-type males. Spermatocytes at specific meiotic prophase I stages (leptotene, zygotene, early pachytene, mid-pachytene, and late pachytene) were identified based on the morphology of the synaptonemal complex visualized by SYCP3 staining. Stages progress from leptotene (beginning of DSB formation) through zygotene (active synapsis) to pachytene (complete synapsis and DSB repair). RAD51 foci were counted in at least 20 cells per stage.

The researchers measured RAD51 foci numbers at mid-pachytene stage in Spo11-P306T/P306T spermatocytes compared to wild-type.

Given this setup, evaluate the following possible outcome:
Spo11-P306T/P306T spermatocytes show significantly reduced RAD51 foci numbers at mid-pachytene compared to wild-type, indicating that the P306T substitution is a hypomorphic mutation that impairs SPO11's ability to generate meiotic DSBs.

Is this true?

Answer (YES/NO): NO